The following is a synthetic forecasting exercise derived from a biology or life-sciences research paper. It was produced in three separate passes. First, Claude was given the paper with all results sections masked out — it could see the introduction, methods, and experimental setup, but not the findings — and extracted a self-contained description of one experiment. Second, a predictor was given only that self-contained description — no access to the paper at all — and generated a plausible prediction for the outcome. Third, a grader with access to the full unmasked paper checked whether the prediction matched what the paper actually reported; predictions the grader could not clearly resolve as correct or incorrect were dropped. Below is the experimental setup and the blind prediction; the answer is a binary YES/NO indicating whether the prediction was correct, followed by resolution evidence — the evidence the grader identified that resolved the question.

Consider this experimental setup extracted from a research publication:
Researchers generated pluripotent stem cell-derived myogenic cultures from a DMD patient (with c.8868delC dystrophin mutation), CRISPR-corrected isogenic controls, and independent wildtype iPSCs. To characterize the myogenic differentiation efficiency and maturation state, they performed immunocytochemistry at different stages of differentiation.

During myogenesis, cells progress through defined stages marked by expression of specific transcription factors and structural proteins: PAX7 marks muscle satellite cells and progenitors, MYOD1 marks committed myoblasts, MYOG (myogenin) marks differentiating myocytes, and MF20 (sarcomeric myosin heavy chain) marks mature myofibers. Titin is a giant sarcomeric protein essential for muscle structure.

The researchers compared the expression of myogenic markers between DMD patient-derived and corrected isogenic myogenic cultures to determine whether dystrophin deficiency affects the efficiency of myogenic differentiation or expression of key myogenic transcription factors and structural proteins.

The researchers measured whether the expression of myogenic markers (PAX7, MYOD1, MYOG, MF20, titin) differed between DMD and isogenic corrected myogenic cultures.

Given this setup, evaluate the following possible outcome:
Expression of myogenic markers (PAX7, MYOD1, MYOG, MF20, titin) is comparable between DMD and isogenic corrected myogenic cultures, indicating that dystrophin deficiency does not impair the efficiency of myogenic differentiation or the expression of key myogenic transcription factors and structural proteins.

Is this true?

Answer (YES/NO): NO